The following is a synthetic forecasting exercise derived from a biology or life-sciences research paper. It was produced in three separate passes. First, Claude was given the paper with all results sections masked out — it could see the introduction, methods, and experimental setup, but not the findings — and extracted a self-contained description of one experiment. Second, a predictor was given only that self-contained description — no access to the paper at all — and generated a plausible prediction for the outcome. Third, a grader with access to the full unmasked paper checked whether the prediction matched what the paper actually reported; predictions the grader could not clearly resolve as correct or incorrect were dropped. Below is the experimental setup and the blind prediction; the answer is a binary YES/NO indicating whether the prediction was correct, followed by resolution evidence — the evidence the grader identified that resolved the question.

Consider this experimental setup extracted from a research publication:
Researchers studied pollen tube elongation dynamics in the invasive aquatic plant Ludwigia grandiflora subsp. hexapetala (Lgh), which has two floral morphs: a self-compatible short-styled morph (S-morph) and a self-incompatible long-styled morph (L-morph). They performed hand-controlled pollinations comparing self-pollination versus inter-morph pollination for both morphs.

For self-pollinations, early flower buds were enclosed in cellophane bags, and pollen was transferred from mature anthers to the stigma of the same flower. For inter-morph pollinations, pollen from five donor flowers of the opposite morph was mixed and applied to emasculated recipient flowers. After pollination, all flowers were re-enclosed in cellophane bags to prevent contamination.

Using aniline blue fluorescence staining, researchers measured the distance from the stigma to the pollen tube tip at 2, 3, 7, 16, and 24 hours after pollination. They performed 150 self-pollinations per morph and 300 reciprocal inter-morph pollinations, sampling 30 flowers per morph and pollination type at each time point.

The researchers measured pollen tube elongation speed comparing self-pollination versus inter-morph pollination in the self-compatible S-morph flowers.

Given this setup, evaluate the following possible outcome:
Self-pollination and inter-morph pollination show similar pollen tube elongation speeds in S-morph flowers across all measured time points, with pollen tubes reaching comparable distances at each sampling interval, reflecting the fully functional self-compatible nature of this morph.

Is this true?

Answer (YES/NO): NO